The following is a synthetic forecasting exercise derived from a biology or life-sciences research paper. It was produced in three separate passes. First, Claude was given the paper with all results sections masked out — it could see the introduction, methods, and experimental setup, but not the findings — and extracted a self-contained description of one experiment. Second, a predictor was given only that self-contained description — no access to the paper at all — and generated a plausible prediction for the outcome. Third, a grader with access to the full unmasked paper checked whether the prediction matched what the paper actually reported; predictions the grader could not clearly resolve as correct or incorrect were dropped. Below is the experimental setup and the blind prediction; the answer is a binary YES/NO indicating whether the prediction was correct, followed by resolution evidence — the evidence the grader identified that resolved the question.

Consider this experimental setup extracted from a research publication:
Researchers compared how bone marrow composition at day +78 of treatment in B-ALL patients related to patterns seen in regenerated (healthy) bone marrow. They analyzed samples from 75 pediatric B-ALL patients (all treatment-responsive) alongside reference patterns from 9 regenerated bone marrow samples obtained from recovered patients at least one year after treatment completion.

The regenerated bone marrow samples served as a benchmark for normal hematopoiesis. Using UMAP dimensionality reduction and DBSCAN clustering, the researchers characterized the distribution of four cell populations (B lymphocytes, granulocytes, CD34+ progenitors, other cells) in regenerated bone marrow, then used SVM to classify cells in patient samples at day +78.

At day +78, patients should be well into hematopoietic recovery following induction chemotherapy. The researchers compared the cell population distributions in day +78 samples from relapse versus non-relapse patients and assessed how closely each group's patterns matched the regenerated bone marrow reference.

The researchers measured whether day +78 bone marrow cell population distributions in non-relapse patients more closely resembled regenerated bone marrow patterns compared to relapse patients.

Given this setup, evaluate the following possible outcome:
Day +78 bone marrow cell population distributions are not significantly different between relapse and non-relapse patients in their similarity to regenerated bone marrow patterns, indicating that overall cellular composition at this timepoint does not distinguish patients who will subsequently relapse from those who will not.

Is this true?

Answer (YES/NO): NO